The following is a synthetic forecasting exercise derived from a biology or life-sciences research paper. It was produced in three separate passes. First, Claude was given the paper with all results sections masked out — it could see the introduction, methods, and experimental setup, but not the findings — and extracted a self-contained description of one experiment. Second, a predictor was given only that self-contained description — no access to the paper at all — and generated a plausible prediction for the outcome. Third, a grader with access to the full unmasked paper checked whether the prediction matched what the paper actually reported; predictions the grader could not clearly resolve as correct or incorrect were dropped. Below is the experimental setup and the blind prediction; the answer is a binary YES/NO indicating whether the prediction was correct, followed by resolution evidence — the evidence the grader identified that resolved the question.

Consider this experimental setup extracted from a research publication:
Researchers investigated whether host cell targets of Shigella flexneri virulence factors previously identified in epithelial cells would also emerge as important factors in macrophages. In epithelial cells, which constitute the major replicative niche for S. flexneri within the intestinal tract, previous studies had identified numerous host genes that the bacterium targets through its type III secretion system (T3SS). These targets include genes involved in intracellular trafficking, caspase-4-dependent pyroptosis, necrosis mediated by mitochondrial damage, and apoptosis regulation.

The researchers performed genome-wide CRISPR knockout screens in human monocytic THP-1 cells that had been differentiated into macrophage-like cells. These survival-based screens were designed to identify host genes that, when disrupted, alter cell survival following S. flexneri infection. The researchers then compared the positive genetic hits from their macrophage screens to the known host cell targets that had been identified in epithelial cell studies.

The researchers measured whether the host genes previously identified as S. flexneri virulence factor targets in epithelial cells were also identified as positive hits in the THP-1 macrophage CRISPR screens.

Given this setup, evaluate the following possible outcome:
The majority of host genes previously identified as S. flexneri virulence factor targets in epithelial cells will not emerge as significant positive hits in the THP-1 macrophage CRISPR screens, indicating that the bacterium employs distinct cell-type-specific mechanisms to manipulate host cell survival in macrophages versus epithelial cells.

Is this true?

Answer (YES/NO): YES